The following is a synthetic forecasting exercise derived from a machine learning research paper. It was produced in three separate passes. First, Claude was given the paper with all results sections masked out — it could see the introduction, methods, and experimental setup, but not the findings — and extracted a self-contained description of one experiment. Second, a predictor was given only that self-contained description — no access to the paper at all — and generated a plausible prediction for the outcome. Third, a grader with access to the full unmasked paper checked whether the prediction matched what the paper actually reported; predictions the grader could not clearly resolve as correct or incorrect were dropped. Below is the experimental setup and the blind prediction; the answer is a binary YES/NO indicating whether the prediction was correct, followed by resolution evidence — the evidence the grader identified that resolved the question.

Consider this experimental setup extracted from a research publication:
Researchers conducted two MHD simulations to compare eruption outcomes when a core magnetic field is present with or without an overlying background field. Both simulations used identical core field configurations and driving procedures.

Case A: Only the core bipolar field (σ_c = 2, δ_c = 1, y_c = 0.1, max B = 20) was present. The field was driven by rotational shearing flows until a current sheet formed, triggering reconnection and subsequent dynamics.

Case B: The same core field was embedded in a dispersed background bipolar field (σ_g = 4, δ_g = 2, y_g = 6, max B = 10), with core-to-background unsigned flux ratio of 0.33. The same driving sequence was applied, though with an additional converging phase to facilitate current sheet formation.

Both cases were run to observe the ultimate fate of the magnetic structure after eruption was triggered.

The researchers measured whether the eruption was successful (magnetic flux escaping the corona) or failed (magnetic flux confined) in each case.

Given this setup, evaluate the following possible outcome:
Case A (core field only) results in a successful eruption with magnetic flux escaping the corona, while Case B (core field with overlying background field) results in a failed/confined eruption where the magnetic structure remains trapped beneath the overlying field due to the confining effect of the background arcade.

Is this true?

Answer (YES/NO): NO